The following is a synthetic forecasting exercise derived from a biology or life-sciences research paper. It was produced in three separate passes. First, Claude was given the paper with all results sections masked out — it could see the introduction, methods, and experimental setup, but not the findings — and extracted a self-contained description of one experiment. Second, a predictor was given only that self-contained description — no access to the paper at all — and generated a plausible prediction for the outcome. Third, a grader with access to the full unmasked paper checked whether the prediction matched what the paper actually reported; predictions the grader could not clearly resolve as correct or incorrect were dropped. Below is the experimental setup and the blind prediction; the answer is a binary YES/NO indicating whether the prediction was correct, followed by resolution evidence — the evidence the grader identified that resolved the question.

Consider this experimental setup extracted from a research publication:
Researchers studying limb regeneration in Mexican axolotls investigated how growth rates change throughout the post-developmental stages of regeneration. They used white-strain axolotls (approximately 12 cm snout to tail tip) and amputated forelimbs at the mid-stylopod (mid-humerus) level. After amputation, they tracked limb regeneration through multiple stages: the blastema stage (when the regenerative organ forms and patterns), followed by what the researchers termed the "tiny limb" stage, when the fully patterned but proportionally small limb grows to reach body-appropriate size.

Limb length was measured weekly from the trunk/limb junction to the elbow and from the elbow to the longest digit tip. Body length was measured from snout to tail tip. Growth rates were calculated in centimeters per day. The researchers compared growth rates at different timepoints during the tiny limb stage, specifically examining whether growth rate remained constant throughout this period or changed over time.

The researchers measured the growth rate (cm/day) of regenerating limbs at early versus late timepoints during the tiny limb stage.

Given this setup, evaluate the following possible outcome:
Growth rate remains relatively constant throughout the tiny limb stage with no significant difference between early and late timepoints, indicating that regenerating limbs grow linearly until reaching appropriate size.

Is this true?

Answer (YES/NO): NO